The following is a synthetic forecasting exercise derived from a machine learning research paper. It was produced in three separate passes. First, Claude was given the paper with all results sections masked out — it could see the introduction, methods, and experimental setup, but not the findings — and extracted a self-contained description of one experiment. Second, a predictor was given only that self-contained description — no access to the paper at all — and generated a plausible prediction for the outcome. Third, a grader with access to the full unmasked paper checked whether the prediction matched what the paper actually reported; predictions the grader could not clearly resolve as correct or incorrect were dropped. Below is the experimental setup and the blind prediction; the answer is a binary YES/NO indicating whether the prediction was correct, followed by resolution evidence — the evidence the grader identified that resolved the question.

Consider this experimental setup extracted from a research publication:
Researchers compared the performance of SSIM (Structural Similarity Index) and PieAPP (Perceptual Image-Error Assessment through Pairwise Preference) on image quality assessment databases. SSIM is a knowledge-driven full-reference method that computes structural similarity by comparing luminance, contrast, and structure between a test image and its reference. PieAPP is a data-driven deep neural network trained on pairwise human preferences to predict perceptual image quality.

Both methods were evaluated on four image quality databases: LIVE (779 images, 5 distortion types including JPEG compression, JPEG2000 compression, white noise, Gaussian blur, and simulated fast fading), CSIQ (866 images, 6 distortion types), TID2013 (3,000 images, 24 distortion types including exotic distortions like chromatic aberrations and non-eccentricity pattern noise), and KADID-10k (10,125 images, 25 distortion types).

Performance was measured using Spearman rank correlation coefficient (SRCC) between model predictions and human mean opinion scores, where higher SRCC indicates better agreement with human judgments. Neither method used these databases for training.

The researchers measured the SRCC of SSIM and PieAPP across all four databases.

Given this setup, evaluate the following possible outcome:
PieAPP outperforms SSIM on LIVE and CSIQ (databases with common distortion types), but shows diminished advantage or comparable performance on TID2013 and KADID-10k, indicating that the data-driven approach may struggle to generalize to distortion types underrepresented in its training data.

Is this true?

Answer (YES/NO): NO